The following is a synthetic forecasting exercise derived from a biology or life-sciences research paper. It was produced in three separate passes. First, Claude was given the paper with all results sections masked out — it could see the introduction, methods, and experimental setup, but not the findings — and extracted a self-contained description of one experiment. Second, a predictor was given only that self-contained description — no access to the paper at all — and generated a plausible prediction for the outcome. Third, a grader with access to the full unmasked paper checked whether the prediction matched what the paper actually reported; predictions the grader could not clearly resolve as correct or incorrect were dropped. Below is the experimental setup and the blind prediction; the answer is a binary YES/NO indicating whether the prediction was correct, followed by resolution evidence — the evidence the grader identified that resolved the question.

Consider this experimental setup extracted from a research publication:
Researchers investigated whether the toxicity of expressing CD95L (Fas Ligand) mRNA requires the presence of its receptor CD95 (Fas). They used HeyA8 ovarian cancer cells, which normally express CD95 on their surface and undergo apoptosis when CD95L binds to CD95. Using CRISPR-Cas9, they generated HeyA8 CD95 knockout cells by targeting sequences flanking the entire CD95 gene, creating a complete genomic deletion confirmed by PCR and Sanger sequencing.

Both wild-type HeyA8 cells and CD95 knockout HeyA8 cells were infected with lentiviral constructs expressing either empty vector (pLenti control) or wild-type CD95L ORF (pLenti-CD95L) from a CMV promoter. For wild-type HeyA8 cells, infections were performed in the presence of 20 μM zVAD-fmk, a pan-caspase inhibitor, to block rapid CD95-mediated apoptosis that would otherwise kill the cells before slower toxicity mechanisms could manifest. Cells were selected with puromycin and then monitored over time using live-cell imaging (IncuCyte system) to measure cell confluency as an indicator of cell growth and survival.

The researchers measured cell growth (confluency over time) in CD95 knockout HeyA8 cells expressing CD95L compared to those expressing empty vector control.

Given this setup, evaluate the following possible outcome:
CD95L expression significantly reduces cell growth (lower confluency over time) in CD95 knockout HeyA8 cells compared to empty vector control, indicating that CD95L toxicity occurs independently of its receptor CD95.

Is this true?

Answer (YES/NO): YES